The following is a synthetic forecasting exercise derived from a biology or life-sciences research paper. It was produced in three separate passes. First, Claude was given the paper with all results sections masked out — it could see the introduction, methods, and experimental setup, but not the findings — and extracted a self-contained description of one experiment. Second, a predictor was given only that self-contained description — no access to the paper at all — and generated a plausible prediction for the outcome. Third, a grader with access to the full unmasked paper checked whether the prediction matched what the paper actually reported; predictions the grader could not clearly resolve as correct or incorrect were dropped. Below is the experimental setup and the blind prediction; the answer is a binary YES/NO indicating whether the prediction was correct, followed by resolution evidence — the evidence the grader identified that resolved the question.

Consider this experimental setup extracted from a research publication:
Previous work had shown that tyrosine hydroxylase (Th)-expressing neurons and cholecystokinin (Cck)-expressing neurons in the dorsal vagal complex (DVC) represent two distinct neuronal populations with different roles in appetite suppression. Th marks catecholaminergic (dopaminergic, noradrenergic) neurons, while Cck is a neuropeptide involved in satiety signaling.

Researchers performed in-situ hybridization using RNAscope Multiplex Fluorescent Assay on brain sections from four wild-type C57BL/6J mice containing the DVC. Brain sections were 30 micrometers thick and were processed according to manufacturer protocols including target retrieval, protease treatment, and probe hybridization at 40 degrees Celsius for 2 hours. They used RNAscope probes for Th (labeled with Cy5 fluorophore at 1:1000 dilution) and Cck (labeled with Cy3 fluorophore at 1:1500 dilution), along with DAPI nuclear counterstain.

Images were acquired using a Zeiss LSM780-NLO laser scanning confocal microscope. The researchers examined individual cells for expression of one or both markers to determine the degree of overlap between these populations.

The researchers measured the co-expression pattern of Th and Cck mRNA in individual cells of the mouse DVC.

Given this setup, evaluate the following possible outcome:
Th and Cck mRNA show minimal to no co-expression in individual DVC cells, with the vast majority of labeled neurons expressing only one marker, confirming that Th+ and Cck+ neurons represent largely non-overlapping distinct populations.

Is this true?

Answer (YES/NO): NO